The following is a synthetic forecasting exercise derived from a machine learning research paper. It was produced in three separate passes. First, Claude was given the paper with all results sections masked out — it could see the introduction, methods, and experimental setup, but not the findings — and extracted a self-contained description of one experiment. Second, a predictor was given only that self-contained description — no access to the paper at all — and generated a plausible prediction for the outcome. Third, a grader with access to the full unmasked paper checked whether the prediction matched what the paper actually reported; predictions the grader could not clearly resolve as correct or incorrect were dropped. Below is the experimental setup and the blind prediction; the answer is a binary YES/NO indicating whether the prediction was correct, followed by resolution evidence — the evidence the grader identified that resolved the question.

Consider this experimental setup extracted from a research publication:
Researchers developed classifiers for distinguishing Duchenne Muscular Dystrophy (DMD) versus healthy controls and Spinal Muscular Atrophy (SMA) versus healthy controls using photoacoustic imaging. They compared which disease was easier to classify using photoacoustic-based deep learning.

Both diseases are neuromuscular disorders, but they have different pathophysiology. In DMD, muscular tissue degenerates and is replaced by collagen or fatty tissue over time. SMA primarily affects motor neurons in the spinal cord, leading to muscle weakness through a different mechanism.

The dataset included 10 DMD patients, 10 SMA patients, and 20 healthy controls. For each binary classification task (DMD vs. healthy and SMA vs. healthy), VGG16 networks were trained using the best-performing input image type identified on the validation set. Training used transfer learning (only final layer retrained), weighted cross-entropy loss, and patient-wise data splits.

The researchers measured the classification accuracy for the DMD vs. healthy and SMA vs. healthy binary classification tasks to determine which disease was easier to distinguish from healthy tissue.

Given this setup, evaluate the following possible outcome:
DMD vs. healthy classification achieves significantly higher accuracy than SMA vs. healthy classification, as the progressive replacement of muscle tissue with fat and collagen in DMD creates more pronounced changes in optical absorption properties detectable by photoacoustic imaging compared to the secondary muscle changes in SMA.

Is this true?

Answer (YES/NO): NO